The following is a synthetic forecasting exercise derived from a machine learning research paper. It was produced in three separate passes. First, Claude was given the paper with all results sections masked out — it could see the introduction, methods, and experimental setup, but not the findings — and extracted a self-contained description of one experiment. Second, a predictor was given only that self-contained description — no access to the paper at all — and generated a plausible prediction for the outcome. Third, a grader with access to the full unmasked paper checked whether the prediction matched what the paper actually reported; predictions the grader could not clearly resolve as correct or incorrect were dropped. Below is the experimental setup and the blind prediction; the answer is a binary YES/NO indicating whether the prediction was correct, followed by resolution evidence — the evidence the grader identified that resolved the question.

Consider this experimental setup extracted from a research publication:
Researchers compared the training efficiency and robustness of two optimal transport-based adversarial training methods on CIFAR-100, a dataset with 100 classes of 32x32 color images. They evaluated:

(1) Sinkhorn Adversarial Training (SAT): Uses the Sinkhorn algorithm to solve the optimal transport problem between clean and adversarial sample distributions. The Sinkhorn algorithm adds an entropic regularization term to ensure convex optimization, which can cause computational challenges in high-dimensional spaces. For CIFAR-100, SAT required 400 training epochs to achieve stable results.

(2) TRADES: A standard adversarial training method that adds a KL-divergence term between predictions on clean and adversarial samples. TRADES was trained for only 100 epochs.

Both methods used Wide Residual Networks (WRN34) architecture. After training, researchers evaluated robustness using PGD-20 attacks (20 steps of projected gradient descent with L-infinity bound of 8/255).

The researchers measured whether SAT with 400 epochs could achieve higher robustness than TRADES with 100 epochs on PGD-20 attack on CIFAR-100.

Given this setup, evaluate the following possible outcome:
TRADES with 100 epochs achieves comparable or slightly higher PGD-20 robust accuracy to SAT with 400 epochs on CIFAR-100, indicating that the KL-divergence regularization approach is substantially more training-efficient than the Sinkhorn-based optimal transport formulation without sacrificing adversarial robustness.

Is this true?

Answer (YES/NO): NO